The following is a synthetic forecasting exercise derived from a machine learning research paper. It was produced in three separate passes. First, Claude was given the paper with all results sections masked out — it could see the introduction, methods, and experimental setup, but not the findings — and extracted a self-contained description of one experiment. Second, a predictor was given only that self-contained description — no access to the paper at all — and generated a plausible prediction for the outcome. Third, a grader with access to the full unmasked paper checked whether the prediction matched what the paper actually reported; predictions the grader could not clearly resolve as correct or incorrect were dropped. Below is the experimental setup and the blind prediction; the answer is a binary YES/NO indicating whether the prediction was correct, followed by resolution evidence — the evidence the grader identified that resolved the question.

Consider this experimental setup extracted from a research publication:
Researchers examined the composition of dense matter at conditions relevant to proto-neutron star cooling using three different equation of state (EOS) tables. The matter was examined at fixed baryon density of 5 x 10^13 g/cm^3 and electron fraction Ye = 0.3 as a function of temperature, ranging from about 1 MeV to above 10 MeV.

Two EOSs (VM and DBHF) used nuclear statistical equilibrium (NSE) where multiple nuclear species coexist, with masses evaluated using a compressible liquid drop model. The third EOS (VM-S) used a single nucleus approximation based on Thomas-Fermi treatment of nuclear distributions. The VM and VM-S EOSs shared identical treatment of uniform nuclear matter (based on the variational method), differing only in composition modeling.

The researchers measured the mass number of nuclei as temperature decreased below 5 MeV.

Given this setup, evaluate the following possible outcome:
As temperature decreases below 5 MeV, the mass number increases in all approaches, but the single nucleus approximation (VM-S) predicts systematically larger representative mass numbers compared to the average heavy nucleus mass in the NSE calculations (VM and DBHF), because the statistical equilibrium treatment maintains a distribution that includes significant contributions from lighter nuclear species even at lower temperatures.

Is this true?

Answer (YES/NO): NO